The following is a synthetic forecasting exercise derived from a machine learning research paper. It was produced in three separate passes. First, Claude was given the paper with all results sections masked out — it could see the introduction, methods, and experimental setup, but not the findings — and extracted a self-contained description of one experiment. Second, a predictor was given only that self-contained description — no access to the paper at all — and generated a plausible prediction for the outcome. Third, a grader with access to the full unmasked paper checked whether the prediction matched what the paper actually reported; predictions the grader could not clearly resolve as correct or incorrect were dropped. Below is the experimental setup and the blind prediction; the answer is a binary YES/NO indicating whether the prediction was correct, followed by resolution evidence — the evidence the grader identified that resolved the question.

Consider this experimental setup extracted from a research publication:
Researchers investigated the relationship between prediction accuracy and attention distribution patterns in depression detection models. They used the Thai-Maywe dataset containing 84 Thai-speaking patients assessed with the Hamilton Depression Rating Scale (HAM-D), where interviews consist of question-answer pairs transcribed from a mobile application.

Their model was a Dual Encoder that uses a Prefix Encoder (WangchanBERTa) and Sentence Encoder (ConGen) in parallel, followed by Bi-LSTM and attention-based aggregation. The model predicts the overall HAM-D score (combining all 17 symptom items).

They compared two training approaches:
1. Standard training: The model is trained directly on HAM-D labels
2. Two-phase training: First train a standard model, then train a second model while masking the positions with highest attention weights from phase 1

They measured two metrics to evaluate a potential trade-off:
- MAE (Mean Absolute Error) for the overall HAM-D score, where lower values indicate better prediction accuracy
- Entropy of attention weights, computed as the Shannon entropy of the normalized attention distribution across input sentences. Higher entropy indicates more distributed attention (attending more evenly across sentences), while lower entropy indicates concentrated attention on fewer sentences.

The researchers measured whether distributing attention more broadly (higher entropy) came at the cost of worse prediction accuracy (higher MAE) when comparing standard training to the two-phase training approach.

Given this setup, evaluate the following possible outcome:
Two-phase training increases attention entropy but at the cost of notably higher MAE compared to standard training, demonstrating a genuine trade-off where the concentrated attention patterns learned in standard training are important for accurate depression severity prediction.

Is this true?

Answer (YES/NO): NO